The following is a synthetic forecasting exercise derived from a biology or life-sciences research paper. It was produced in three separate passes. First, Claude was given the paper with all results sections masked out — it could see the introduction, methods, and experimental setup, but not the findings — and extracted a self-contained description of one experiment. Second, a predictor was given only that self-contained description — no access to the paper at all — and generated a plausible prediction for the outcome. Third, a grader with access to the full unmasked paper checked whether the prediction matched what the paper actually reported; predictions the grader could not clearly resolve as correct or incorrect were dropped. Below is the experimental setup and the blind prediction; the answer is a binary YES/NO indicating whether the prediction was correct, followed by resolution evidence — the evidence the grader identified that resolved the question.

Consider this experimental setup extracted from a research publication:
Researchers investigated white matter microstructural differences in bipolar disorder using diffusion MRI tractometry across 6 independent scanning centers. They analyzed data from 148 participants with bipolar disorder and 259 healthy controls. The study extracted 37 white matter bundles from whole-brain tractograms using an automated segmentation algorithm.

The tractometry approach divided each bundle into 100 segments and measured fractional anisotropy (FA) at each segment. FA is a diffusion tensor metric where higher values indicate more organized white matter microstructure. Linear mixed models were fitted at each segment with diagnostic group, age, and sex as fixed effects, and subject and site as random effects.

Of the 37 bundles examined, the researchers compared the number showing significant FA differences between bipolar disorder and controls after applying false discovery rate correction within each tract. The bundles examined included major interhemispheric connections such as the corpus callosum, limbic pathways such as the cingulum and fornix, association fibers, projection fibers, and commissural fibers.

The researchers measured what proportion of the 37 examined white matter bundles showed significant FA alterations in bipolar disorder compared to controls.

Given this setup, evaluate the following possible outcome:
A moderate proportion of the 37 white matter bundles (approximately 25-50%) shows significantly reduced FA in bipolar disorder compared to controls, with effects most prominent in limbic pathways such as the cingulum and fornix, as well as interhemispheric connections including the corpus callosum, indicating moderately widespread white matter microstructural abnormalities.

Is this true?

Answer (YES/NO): YES